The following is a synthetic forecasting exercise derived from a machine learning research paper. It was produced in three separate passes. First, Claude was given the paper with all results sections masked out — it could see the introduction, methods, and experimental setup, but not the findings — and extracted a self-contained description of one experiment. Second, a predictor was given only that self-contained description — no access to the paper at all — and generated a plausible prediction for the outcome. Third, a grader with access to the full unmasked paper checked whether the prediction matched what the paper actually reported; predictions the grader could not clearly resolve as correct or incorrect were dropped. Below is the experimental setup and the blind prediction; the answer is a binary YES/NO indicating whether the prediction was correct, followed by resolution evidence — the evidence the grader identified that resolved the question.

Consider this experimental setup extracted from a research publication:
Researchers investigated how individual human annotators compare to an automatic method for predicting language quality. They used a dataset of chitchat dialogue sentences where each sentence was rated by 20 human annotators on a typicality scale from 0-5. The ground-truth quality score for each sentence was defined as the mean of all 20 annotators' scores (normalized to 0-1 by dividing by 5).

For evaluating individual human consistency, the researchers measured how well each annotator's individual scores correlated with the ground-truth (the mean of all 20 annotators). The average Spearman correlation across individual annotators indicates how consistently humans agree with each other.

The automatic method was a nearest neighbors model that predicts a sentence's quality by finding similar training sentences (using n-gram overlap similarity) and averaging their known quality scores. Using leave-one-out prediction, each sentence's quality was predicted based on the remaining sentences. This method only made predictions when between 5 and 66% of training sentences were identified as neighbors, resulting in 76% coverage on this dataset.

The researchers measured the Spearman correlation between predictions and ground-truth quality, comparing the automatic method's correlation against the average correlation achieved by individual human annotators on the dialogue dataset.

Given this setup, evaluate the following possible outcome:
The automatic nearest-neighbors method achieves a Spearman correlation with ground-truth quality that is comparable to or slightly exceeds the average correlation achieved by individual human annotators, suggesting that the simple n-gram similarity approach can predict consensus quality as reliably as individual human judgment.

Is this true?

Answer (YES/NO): YES